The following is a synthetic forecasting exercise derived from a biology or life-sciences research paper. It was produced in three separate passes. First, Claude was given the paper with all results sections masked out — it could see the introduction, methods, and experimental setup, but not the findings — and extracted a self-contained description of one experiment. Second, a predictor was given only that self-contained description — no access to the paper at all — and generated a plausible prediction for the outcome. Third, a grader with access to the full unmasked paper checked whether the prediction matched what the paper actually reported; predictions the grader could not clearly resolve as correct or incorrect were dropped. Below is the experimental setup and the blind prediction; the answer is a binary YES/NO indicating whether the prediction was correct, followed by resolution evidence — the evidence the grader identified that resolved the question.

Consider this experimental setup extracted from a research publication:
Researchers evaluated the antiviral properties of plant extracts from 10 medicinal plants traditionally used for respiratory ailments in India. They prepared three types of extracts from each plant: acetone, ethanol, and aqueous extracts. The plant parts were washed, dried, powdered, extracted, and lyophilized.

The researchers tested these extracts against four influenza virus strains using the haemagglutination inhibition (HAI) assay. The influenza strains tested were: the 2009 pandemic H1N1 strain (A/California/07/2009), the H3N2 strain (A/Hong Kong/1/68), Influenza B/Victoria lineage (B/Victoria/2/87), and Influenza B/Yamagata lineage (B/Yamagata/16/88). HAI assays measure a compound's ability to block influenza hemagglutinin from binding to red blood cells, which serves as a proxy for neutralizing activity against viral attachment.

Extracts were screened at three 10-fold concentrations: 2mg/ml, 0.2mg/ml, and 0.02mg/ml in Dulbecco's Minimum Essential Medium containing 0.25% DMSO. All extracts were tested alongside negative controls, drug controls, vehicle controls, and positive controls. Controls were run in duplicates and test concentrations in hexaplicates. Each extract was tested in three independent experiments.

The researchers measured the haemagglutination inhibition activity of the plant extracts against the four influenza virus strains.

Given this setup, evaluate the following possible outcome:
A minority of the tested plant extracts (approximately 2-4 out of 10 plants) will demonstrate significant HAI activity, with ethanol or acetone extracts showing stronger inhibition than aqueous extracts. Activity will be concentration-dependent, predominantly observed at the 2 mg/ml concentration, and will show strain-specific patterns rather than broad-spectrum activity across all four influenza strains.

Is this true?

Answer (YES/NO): NO